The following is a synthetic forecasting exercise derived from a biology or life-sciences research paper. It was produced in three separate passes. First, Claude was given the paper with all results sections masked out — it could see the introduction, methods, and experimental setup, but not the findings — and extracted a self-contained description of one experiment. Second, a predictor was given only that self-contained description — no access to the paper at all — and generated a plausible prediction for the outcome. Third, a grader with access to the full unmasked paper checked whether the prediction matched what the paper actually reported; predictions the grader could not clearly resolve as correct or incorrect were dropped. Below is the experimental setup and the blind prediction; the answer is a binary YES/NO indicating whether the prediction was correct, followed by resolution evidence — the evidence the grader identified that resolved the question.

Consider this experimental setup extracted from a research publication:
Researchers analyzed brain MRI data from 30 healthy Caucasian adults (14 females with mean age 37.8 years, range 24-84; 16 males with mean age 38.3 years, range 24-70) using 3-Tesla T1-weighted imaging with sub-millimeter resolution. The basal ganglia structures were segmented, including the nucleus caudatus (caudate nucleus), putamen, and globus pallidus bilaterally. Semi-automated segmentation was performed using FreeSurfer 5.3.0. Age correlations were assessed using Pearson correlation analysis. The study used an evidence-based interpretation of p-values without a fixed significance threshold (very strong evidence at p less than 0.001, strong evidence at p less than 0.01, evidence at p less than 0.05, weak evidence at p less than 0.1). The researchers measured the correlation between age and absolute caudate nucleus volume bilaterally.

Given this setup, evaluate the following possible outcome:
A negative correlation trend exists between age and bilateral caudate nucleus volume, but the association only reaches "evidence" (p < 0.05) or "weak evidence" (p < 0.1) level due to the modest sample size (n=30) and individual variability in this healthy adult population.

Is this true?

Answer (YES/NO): NO